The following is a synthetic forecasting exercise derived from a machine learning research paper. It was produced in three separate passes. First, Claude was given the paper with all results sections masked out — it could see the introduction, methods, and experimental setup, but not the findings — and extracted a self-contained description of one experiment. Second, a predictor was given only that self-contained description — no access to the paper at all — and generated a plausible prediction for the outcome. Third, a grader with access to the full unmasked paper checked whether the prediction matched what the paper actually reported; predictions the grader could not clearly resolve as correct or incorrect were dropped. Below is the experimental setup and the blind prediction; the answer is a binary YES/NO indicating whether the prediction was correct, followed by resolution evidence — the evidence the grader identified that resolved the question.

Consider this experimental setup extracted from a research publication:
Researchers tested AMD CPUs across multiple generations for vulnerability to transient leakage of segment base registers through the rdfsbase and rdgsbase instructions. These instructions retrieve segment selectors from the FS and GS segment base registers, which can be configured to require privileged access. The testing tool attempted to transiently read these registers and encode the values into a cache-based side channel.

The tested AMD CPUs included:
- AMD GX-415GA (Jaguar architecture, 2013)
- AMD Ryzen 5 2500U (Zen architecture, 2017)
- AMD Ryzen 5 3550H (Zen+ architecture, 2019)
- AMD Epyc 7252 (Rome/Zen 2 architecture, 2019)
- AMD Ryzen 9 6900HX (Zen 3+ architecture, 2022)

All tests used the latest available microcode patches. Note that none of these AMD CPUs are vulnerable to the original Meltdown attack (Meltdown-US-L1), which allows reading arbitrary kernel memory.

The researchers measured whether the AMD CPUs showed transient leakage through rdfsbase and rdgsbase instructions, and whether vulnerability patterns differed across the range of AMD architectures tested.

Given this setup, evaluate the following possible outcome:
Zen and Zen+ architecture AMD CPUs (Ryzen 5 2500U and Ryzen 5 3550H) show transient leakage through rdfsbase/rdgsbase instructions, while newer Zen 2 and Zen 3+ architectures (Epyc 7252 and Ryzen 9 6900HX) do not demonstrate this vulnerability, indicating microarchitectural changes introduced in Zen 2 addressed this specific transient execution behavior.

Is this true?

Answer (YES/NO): NO